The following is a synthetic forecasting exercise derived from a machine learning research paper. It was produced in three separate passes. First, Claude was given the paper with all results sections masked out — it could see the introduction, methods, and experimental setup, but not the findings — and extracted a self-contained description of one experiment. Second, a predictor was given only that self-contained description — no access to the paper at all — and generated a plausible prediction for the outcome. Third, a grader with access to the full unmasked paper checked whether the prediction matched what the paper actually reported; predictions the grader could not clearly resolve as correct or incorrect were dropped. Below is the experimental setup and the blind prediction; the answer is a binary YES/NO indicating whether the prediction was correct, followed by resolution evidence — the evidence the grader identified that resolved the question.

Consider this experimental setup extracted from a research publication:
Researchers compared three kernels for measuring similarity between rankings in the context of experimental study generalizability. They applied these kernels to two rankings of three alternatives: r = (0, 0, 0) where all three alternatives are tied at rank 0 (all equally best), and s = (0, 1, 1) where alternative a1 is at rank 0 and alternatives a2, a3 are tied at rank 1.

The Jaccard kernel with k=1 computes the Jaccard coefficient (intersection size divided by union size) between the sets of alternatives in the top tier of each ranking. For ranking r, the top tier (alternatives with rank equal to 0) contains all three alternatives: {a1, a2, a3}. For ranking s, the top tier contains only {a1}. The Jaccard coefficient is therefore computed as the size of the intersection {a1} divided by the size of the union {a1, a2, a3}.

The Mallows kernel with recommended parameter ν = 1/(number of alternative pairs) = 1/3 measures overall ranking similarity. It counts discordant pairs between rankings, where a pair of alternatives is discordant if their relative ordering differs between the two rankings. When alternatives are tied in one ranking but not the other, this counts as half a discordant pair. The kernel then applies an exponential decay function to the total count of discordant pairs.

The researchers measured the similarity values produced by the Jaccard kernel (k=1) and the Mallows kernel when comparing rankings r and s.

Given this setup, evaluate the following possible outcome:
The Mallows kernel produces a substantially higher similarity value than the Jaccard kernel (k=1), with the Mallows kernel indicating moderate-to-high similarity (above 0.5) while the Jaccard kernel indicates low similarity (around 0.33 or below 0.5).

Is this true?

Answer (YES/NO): YES